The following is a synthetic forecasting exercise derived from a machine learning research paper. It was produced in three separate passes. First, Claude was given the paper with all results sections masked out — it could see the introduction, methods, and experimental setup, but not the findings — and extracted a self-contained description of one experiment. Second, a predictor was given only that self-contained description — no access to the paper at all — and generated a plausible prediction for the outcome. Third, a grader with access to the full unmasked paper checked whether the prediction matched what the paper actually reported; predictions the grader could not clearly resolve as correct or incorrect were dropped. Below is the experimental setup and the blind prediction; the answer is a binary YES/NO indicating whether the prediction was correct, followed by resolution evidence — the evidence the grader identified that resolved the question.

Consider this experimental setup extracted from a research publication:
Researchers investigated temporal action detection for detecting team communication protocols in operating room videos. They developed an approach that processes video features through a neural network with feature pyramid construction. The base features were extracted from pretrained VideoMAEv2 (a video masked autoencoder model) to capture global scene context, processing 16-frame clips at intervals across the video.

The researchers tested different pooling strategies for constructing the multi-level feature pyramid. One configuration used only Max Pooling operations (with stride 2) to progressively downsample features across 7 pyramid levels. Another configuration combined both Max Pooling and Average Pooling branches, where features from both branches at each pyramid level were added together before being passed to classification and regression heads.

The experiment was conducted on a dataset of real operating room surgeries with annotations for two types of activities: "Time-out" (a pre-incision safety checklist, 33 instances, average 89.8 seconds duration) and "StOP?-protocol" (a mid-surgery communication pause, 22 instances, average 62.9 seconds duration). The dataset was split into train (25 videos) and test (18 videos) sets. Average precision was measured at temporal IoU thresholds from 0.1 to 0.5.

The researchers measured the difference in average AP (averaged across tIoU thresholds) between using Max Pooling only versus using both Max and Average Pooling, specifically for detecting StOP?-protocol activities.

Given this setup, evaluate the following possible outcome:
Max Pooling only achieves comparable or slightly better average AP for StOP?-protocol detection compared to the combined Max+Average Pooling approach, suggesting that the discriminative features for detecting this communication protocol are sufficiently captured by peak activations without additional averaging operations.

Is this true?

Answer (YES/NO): NO